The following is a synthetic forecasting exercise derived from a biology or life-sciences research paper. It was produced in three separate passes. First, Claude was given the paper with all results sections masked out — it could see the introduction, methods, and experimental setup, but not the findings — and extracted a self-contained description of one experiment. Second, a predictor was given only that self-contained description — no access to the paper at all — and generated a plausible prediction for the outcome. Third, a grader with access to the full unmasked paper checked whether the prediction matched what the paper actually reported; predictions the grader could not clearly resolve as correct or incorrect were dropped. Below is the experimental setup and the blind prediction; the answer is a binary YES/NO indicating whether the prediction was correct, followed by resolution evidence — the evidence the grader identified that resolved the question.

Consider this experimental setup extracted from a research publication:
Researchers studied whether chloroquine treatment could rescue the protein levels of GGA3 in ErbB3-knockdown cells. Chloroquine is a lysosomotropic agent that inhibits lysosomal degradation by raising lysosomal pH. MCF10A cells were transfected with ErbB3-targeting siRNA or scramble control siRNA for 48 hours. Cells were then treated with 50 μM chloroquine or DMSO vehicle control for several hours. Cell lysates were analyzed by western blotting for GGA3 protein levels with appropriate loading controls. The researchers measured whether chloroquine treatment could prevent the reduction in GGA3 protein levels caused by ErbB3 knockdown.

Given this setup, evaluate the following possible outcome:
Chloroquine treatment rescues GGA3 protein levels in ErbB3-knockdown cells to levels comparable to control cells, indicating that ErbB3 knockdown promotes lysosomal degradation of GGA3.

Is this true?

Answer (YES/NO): NO